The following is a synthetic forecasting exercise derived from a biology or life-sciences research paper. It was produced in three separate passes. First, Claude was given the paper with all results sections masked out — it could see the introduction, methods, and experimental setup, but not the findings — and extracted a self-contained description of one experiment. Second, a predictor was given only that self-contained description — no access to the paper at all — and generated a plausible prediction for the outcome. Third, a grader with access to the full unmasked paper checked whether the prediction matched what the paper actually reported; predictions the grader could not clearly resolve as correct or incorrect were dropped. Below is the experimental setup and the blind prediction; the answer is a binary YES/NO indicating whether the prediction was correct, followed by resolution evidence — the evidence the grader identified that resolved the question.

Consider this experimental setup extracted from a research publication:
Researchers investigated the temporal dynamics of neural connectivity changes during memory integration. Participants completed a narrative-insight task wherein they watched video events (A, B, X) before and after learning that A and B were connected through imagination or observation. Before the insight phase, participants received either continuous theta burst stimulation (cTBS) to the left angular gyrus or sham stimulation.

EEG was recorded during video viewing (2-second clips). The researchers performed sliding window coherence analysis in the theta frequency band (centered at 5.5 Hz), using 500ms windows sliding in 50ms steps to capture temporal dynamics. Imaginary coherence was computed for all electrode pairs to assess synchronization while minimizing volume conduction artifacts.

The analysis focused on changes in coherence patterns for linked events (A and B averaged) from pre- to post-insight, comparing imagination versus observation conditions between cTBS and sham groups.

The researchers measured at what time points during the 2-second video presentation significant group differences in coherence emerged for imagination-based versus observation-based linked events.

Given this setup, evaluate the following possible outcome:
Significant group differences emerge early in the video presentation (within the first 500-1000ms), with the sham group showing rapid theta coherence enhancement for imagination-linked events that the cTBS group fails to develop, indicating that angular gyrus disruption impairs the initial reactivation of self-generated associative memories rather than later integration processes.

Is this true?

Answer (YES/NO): NO